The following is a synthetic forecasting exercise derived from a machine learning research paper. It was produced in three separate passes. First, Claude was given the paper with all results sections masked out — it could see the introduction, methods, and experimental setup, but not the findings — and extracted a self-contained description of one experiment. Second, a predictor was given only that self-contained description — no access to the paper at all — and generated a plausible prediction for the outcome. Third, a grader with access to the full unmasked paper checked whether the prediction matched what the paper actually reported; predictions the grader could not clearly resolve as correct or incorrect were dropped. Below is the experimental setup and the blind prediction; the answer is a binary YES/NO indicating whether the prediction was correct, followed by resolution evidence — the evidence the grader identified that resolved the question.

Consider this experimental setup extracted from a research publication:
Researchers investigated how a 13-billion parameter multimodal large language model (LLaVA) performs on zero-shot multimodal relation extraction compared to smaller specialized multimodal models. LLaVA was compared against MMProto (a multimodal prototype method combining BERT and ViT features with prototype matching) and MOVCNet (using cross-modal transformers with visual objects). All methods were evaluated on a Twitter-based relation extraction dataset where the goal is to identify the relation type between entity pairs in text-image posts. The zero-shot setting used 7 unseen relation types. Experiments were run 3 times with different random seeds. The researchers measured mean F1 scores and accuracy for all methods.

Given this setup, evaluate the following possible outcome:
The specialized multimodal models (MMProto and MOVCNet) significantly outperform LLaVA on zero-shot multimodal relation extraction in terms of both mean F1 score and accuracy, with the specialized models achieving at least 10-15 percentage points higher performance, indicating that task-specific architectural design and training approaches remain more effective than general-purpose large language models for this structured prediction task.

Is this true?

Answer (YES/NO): NO